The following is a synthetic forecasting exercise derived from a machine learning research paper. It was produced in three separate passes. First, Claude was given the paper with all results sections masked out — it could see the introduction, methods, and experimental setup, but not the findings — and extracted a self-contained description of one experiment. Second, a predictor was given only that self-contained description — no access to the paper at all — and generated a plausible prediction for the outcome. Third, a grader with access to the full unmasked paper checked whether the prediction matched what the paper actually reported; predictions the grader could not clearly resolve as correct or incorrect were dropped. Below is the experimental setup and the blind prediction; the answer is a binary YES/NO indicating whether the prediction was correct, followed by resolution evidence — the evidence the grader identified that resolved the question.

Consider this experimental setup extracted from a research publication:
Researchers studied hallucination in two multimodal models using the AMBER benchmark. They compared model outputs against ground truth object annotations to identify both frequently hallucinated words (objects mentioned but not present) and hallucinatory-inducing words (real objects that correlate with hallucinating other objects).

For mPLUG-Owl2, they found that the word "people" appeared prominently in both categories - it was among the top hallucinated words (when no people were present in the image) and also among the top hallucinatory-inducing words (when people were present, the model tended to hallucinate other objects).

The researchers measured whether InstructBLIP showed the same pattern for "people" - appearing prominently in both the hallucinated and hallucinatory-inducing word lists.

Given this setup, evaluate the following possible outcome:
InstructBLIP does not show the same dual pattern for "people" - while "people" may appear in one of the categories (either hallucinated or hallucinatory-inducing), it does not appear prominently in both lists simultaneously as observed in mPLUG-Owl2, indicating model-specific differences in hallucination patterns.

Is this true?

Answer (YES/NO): YES